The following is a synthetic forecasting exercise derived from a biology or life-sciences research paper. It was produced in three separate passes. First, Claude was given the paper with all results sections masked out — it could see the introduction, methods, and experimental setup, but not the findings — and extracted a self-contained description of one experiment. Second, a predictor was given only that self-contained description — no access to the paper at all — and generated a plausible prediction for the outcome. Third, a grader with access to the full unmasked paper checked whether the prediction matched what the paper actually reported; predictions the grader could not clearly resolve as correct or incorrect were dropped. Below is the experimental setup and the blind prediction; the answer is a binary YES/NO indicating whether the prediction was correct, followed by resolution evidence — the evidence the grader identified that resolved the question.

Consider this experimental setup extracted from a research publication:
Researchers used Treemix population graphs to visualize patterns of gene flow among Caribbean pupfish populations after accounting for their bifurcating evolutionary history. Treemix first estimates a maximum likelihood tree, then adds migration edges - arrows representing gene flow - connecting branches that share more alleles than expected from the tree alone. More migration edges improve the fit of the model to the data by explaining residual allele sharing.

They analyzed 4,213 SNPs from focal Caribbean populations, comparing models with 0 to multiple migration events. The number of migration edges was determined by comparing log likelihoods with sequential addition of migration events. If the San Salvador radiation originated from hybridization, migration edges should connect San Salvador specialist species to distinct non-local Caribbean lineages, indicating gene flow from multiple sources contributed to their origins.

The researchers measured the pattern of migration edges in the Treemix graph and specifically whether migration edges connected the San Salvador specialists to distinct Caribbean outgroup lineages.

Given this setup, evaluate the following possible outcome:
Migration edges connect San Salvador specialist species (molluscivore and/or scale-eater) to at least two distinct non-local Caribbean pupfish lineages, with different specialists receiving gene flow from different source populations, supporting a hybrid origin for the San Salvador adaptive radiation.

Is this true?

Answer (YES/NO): NO